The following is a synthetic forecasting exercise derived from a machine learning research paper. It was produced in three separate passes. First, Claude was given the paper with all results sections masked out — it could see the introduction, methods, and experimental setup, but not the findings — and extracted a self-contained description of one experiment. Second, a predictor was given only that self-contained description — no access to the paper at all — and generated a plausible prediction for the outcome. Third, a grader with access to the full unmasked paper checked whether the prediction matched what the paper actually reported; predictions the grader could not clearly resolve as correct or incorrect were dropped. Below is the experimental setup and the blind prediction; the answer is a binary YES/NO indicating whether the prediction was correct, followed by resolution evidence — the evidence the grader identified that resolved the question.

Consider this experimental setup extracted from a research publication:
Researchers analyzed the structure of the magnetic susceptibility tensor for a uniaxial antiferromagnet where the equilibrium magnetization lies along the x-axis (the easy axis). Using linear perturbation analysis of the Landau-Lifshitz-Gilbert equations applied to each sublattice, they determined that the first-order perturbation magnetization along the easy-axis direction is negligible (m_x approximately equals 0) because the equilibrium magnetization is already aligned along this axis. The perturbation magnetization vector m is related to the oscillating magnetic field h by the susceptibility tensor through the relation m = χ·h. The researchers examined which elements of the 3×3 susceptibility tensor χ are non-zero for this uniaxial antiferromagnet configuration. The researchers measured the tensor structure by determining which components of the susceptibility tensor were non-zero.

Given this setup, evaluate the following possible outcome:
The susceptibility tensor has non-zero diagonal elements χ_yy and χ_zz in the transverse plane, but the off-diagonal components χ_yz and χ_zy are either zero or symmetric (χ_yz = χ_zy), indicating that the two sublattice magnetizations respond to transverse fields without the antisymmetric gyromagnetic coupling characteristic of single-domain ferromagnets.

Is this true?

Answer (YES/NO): YES